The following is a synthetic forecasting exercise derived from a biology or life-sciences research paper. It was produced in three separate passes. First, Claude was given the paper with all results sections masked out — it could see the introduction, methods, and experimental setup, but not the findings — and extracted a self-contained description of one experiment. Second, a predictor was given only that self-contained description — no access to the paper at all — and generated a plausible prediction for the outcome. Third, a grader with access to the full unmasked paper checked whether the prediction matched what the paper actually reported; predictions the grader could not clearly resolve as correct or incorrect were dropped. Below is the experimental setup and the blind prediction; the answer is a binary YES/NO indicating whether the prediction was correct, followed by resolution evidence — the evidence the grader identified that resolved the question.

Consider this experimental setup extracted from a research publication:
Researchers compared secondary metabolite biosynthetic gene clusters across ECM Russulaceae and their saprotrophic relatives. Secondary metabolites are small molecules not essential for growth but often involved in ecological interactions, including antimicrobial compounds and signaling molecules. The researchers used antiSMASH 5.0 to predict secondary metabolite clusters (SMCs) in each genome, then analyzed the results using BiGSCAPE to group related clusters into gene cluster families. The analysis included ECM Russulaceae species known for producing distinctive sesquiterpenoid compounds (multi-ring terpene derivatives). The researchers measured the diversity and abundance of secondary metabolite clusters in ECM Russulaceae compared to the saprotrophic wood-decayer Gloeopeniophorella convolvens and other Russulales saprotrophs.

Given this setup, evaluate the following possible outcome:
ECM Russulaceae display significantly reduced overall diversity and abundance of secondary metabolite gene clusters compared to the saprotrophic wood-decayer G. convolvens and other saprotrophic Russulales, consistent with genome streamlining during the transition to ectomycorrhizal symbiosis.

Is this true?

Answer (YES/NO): YES